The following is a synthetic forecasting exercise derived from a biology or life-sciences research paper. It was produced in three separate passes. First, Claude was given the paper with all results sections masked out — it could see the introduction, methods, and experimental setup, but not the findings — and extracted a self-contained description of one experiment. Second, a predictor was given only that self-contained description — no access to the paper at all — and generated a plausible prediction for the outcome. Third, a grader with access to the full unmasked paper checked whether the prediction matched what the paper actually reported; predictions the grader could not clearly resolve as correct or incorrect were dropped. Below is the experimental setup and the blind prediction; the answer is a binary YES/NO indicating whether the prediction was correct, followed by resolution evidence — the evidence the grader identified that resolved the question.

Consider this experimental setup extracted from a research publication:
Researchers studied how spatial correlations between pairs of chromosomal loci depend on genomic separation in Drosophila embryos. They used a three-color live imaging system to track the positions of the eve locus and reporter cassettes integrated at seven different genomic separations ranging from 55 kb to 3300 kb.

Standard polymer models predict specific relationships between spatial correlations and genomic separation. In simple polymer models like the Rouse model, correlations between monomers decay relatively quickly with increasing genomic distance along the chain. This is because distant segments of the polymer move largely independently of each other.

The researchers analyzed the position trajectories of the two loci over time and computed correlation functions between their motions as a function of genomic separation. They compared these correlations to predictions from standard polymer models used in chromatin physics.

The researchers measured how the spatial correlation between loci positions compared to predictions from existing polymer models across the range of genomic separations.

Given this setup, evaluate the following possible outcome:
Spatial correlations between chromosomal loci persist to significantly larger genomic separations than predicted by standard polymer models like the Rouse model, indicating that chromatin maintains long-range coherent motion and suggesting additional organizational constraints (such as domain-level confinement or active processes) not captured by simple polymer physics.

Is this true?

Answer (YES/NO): YES